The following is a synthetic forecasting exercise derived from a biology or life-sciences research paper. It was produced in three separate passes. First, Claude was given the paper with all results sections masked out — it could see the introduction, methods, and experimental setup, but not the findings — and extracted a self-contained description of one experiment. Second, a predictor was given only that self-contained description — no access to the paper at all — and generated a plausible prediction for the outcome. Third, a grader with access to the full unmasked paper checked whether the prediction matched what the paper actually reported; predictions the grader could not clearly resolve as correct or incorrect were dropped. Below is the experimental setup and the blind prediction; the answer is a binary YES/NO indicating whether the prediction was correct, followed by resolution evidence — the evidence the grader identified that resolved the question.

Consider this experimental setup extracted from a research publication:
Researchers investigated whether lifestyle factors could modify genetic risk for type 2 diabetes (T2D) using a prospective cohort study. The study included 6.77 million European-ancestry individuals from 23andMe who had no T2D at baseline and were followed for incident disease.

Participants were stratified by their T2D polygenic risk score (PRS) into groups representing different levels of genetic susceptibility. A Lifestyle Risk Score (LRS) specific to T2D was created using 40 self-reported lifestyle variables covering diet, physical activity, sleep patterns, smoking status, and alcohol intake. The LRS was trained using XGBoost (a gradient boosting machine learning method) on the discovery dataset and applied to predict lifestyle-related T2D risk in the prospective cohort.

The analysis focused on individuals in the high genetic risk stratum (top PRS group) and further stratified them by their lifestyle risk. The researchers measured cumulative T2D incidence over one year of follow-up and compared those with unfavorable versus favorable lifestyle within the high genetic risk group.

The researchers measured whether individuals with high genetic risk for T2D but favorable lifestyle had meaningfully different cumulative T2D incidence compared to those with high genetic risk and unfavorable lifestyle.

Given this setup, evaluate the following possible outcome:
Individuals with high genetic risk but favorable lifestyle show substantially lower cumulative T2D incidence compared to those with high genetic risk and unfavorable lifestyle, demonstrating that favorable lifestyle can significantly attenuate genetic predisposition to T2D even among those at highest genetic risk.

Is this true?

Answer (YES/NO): YES